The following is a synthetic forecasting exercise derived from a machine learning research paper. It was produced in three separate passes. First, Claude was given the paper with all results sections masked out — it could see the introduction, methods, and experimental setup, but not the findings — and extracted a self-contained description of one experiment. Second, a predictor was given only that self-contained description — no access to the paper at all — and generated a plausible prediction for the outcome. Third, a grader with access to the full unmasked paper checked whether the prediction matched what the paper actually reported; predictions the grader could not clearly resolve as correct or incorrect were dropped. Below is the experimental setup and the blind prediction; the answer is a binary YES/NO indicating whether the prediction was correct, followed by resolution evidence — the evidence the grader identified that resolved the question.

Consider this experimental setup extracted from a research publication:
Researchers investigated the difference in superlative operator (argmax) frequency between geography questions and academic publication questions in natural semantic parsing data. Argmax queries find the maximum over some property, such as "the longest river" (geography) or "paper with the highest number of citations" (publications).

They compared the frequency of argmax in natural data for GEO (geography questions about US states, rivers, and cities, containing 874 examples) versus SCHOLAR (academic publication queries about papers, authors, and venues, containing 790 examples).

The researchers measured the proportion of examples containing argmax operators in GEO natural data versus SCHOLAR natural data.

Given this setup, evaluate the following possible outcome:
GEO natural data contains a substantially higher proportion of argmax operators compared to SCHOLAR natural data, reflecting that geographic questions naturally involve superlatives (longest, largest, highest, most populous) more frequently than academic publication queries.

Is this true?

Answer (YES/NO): YES